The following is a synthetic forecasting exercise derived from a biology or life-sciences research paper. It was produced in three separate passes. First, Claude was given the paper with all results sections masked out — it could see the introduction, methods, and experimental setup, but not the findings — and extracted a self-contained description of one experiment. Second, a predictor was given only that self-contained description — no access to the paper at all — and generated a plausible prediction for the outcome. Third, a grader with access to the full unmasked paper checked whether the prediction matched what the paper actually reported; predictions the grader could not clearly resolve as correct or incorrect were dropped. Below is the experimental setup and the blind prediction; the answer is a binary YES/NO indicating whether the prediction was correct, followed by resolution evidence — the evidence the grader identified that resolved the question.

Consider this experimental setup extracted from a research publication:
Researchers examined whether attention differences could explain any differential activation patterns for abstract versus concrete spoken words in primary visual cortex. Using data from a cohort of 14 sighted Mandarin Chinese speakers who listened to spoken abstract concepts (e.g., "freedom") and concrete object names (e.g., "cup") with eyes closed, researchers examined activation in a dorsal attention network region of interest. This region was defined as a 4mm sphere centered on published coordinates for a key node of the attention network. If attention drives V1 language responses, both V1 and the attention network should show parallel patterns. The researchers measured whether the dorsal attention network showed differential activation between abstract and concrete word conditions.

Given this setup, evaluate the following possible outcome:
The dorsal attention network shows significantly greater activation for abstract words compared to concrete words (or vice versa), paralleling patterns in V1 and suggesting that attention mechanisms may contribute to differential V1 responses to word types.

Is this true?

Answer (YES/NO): NO